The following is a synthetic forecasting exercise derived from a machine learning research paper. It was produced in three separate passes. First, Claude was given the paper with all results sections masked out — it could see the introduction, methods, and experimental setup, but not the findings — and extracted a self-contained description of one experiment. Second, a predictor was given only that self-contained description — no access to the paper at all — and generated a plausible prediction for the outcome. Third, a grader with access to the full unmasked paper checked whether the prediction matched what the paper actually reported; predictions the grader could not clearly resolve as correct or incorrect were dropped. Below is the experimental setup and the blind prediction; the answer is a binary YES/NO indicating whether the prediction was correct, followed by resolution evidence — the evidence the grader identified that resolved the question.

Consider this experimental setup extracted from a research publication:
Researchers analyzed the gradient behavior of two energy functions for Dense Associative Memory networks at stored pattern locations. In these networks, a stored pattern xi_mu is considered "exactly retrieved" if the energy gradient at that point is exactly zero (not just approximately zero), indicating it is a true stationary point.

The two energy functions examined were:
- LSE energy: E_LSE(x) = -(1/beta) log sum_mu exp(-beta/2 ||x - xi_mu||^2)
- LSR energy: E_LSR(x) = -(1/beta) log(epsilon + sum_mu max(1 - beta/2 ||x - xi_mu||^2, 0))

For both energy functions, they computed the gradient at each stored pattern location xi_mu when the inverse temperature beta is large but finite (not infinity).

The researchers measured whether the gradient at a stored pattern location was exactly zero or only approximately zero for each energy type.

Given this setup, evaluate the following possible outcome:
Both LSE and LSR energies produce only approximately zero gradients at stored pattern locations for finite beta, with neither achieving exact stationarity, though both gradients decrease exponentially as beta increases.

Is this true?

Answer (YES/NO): NO